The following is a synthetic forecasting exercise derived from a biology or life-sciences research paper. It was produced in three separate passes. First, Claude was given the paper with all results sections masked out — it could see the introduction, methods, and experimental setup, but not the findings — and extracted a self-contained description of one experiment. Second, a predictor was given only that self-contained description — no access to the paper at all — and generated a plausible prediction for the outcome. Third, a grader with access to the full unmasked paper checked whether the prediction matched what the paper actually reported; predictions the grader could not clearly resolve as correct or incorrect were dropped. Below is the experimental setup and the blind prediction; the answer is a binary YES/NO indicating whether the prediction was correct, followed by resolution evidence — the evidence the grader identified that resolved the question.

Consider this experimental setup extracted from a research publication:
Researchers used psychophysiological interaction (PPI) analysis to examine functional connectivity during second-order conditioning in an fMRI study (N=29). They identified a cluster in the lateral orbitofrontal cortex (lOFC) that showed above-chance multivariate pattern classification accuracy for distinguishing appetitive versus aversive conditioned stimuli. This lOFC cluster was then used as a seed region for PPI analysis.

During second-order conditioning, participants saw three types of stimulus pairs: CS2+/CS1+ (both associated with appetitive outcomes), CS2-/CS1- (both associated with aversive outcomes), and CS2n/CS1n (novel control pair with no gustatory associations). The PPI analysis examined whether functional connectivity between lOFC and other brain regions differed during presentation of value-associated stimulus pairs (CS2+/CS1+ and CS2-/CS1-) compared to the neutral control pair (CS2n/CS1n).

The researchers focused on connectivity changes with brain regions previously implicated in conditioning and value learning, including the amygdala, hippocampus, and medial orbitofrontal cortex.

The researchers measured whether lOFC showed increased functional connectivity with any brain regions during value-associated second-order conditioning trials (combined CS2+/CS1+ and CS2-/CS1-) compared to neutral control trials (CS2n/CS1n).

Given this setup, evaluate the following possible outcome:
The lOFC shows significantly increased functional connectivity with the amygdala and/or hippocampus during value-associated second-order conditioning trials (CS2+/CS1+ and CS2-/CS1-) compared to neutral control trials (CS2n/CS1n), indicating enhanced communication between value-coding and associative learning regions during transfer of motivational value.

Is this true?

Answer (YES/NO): YES